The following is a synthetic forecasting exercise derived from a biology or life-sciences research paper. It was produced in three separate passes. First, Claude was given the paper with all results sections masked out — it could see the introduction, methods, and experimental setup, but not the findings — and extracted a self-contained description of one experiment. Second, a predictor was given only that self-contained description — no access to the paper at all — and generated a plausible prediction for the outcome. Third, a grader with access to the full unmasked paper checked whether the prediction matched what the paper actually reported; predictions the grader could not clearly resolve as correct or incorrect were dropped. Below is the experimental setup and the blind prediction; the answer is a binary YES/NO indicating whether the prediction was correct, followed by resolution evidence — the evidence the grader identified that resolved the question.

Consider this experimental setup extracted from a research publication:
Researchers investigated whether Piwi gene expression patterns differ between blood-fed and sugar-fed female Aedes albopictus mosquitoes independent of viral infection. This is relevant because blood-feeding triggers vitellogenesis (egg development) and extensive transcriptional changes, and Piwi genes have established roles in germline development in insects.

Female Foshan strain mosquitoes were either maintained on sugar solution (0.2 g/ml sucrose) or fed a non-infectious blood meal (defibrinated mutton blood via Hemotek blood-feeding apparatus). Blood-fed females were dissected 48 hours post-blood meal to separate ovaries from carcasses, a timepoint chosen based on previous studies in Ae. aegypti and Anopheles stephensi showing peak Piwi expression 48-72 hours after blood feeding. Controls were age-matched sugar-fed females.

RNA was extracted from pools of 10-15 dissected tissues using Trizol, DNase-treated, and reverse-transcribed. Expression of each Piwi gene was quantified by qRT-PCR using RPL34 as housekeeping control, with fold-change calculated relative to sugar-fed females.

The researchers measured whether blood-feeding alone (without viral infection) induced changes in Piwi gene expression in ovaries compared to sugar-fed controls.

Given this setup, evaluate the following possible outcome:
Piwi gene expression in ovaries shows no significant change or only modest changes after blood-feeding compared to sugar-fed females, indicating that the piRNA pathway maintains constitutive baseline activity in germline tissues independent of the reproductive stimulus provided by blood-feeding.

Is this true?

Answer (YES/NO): NO